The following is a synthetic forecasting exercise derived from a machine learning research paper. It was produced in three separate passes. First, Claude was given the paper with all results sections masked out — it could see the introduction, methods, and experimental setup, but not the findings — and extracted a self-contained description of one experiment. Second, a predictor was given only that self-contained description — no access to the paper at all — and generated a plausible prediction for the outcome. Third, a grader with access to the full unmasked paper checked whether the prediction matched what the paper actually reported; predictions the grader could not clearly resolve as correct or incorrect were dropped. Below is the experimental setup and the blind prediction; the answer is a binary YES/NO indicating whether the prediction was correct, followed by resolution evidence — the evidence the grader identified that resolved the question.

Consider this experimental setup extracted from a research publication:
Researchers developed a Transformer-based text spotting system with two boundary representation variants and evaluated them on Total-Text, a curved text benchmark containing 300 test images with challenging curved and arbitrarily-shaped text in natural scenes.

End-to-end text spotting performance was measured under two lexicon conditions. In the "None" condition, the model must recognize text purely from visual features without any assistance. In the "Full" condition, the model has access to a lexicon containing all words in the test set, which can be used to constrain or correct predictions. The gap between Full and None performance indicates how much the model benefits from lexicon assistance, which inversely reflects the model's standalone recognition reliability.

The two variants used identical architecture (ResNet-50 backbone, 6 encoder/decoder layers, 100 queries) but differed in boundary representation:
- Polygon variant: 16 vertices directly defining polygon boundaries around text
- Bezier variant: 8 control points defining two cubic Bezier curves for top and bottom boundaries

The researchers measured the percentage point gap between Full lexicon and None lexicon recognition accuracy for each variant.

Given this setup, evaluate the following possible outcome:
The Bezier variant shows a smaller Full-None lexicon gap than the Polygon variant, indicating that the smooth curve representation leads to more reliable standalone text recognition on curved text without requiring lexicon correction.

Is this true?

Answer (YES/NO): NO